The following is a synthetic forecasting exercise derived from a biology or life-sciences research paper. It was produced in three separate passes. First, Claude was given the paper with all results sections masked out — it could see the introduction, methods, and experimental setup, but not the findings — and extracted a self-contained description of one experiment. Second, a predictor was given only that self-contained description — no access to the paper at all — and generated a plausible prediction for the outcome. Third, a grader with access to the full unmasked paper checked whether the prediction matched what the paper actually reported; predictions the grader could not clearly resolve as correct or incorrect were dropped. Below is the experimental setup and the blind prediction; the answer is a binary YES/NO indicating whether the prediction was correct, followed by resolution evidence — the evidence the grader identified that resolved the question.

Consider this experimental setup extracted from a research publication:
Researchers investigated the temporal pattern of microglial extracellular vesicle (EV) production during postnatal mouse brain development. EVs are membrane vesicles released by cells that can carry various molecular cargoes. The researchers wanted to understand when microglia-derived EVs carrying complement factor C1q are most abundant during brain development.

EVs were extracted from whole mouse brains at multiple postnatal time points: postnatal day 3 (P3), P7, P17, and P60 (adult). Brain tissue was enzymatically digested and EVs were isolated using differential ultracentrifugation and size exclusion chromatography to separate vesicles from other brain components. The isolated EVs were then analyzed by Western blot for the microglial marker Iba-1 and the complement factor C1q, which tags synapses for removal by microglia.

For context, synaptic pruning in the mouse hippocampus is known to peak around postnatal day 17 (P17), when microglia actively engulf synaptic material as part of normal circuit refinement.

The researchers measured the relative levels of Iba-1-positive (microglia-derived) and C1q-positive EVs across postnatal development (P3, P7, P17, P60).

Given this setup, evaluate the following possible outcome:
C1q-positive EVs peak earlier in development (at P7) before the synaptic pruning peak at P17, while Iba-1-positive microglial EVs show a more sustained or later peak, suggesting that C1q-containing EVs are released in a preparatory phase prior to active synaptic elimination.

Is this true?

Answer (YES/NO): NO